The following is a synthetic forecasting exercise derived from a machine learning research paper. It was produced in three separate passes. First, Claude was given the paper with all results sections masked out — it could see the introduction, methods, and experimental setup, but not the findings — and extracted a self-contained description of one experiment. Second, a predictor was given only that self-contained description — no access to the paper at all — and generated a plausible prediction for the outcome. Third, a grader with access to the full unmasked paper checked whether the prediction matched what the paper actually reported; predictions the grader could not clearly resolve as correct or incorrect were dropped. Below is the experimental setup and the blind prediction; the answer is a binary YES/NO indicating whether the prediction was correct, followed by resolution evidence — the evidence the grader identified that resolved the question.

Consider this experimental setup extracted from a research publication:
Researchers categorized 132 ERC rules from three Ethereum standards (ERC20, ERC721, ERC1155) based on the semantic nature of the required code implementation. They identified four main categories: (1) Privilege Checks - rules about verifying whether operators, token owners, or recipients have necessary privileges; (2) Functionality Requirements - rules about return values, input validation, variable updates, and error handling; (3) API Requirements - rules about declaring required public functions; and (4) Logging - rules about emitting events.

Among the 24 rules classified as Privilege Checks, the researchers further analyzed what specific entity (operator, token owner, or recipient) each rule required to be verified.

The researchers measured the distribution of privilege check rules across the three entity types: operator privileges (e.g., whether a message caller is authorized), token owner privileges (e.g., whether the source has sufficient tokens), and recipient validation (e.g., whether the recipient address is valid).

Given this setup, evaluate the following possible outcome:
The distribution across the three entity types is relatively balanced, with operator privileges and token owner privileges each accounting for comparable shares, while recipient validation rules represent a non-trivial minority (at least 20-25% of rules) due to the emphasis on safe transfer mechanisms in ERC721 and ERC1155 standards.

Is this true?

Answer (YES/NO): NO